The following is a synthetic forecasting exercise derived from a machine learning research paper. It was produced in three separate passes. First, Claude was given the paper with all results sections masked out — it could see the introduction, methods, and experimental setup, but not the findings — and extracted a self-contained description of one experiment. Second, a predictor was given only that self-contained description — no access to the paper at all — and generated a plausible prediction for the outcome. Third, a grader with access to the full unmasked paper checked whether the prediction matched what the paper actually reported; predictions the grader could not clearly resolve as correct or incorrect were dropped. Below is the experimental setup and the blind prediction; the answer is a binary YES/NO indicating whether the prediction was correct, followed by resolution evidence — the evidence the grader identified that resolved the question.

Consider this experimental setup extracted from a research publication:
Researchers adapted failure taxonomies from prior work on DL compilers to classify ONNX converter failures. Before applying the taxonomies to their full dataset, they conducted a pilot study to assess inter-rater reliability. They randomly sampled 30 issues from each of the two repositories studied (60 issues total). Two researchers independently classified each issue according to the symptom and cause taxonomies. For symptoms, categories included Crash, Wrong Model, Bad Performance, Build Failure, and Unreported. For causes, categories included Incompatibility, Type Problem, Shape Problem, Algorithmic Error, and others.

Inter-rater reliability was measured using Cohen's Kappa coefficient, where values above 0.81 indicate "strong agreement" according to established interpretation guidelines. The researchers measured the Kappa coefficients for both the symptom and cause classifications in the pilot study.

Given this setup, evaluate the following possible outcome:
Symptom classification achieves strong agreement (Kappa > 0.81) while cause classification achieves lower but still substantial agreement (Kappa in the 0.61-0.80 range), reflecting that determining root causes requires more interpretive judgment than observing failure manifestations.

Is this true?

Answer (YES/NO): NO